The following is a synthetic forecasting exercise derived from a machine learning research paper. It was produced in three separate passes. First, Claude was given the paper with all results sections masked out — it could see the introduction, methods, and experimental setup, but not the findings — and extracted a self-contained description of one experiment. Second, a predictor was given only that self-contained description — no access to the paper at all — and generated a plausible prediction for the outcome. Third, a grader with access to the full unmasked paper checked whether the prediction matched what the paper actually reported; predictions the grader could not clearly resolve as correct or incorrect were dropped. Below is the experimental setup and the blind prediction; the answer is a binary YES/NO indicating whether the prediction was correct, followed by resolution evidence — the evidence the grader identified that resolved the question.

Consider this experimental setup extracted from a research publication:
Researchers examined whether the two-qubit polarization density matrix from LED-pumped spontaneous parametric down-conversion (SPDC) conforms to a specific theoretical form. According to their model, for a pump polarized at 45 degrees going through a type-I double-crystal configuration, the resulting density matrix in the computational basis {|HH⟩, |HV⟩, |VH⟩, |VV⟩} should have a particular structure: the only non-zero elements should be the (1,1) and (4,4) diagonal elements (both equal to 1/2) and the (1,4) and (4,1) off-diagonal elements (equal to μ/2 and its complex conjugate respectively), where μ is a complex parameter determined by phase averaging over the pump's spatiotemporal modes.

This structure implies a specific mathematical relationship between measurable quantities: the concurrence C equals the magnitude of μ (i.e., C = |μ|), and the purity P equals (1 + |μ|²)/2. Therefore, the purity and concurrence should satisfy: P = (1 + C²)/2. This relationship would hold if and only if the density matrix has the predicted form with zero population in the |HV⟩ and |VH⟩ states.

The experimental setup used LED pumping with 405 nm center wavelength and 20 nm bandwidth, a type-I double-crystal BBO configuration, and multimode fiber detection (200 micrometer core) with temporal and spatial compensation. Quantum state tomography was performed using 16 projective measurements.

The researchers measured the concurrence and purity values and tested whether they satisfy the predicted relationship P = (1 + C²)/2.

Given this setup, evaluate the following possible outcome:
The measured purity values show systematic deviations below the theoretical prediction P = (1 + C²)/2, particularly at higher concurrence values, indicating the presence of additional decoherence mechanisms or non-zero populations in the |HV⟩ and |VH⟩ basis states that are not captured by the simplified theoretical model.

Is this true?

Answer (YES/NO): NO